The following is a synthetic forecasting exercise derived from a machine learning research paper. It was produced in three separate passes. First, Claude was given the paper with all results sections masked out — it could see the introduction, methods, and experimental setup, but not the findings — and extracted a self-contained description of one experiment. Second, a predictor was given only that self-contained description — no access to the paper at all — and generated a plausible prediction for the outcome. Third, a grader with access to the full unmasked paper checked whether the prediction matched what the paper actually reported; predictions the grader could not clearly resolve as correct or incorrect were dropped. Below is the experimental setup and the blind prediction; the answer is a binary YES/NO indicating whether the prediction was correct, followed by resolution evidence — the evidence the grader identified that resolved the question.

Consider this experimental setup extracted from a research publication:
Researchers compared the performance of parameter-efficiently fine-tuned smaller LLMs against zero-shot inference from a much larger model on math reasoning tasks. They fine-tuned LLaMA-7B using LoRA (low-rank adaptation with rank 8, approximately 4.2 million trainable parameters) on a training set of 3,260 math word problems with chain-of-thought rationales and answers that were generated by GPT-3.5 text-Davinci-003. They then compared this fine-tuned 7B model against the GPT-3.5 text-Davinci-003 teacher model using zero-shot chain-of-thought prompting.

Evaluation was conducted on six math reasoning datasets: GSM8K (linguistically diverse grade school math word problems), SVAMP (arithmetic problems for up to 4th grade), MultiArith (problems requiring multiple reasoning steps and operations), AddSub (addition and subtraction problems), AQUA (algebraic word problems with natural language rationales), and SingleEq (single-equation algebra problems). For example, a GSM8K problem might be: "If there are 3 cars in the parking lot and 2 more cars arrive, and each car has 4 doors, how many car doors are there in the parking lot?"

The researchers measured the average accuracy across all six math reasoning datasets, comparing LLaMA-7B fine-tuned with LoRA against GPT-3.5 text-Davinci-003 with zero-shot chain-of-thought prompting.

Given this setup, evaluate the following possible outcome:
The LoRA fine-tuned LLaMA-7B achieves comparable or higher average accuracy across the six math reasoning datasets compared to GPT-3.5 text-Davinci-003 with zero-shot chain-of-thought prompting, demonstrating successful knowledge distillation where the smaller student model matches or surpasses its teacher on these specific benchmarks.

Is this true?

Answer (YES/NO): NO